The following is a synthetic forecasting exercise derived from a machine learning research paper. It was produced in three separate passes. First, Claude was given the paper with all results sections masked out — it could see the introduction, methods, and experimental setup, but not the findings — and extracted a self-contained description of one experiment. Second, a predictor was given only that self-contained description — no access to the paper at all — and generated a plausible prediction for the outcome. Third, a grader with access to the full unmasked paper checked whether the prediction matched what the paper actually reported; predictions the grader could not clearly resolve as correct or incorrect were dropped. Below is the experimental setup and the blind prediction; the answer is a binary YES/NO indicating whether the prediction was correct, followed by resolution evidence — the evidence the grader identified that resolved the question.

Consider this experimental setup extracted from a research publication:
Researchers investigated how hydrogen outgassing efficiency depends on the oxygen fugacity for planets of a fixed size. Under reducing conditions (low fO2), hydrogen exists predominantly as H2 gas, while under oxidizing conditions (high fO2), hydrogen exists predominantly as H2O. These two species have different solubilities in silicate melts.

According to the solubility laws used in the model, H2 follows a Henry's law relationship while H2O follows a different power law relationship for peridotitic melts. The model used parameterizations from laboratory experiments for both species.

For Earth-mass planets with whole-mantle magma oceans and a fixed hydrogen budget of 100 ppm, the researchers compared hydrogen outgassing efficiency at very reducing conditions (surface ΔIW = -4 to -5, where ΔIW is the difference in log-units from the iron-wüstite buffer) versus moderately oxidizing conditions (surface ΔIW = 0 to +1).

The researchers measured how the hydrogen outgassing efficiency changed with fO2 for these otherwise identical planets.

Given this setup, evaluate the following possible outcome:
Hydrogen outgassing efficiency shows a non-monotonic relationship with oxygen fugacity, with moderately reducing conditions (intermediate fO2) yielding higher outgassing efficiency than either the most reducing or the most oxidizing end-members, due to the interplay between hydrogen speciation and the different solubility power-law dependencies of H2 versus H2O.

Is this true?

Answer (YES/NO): NO